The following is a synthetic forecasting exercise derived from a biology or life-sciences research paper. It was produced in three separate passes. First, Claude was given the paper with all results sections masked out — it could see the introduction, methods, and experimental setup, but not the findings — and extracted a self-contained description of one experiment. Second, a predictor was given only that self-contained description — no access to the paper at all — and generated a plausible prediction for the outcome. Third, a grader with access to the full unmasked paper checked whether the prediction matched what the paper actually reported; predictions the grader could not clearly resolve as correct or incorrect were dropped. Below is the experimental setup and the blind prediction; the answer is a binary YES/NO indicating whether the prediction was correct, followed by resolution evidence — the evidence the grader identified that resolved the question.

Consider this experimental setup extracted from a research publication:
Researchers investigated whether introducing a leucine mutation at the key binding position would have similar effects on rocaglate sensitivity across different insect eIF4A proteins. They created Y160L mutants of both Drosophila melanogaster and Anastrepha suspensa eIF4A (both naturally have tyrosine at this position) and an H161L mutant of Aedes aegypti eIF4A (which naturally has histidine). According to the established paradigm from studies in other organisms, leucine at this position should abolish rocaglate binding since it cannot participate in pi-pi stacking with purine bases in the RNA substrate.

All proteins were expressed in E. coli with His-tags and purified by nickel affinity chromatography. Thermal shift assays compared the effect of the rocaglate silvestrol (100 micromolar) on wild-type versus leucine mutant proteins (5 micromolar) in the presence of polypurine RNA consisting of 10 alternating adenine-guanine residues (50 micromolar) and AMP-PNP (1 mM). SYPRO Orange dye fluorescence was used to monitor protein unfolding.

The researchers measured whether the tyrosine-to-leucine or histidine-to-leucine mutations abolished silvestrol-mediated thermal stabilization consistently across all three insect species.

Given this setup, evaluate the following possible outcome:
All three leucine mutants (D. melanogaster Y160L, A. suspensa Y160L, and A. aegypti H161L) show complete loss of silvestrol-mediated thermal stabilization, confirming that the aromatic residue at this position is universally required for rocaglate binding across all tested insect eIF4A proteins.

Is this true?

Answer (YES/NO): NO